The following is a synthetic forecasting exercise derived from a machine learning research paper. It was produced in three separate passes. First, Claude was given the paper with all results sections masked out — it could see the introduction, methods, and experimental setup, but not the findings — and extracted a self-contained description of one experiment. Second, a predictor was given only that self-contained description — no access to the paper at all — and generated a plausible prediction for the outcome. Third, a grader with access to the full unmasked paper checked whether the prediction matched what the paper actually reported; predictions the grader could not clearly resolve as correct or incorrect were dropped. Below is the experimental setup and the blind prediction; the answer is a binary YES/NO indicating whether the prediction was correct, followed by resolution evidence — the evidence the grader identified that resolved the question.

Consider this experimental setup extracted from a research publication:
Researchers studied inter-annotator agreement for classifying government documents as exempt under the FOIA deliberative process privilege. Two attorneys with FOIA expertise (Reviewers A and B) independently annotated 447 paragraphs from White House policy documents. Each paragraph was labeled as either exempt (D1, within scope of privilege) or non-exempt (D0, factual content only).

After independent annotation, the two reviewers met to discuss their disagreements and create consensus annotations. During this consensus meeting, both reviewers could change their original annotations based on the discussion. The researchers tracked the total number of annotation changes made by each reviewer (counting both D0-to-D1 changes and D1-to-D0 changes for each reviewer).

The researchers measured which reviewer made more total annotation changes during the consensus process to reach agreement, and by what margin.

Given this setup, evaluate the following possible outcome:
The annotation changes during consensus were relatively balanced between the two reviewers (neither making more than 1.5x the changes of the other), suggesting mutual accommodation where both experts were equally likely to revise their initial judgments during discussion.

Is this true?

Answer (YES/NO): NO